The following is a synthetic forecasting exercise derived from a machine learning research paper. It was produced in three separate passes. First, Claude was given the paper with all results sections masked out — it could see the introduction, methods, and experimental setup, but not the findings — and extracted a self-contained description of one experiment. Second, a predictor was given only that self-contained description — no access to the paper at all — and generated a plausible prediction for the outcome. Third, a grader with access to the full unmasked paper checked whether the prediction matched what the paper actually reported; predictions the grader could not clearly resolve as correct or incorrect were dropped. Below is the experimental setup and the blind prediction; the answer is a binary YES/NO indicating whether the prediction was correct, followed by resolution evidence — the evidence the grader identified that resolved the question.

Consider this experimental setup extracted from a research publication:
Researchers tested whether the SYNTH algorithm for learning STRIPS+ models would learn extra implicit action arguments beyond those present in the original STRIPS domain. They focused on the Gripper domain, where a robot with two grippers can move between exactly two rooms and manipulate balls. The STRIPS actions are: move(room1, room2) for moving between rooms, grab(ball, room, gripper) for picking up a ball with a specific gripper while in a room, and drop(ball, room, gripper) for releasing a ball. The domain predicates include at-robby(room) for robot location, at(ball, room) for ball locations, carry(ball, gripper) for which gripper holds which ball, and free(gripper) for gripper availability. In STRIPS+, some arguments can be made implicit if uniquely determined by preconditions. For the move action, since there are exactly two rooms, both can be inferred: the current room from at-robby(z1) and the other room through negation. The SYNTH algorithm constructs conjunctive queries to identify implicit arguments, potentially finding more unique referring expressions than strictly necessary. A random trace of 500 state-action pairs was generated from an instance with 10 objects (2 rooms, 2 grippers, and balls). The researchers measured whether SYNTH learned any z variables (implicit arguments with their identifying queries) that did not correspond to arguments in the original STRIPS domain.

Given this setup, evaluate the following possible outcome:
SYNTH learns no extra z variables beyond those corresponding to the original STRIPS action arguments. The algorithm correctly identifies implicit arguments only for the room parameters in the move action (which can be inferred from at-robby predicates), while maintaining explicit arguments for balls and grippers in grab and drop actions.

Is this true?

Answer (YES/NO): NO